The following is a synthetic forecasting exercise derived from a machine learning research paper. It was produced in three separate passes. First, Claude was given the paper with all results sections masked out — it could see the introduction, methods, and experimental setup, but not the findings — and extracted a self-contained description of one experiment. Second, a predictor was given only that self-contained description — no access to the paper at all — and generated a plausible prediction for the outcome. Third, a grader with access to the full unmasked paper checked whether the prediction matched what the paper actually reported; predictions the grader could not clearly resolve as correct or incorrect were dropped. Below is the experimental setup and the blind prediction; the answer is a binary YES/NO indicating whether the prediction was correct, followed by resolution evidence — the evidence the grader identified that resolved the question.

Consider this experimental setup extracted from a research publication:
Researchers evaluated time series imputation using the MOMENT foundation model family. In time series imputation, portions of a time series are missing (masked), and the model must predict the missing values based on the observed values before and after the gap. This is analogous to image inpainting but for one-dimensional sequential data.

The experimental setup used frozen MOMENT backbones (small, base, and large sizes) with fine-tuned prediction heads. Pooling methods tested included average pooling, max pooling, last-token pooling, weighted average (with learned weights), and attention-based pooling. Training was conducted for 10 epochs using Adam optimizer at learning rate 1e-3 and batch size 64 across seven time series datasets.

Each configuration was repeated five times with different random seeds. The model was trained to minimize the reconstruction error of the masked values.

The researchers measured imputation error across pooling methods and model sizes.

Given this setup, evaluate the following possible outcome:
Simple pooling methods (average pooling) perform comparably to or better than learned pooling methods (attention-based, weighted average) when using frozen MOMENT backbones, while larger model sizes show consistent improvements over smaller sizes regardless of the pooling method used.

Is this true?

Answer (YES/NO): NO